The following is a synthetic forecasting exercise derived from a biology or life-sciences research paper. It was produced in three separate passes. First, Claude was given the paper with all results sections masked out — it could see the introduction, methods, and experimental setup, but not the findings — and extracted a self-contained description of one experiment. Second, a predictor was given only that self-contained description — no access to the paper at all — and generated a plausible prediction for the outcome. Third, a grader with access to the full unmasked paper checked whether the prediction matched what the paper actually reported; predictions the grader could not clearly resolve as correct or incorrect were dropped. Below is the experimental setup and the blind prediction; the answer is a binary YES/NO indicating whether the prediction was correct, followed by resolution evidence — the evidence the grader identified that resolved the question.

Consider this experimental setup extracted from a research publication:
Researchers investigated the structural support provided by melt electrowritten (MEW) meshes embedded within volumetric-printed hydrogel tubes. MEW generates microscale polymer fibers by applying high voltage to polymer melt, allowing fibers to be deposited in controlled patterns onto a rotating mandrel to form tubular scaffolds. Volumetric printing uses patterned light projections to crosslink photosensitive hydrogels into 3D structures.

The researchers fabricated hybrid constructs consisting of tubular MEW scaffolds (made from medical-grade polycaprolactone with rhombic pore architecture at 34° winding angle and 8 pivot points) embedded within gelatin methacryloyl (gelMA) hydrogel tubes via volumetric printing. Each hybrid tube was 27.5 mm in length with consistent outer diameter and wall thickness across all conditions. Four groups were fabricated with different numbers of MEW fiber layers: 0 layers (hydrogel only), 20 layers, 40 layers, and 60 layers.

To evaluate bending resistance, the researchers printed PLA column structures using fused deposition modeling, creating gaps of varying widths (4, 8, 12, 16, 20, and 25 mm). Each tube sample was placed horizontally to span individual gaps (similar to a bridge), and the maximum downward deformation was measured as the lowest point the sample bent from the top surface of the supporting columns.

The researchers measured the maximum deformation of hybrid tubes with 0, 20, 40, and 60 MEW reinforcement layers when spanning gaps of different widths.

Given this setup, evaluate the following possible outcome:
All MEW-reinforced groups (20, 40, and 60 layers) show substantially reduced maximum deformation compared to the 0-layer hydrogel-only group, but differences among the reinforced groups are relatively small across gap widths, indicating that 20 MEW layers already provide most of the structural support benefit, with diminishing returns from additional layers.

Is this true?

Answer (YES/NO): NO